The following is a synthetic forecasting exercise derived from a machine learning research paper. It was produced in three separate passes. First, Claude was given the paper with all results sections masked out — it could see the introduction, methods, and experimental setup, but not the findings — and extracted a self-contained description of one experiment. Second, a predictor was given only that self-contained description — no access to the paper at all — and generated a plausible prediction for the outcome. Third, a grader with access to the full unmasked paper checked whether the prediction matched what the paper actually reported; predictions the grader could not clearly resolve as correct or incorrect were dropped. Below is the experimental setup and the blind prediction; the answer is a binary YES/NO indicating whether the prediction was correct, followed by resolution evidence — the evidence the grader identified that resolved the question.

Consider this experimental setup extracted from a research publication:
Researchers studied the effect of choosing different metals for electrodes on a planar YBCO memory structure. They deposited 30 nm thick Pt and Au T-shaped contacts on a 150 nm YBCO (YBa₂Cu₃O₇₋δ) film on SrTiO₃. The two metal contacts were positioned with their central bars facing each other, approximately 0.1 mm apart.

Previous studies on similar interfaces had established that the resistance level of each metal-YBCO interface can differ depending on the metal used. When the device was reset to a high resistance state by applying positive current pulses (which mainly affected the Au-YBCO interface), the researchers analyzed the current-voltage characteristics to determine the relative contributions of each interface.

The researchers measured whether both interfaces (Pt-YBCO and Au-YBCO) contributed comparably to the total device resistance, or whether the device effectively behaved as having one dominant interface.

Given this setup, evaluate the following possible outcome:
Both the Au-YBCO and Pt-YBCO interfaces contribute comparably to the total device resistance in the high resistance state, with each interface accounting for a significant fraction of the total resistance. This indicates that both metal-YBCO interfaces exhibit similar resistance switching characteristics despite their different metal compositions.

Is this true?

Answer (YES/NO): NO